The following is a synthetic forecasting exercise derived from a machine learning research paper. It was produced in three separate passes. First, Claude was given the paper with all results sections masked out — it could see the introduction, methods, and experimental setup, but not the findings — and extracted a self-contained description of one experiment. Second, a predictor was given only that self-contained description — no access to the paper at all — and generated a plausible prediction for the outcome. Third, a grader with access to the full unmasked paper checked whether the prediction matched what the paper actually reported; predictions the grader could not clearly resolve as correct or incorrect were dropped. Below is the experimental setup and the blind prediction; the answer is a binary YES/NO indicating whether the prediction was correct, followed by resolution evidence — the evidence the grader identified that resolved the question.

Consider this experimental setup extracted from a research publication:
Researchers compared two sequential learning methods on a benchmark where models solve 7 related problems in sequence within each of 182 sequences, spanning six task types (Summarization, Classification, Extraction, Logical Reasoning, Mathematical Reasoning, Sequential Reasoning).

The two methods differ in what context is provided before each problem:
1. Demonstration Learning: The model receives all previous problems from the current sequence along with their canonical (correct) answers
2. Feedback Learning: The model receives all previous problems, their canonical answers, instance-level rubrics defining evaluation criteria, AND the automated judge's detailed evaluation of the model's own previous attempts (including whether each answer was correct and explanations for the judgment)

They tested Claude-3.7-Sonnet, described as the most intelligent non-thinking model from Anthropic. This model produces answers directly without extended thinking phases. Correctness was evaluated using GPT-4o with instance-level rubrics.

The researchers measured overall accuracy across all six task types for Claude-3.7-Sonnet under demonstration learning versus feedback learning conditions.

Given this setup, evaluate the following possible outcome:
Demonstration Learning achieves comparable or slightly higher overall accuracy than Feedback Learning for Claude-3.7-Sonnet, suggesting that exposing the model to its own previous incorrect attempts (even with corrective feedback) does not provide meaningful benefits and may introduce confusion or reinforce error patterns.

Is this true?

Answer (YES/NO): NO